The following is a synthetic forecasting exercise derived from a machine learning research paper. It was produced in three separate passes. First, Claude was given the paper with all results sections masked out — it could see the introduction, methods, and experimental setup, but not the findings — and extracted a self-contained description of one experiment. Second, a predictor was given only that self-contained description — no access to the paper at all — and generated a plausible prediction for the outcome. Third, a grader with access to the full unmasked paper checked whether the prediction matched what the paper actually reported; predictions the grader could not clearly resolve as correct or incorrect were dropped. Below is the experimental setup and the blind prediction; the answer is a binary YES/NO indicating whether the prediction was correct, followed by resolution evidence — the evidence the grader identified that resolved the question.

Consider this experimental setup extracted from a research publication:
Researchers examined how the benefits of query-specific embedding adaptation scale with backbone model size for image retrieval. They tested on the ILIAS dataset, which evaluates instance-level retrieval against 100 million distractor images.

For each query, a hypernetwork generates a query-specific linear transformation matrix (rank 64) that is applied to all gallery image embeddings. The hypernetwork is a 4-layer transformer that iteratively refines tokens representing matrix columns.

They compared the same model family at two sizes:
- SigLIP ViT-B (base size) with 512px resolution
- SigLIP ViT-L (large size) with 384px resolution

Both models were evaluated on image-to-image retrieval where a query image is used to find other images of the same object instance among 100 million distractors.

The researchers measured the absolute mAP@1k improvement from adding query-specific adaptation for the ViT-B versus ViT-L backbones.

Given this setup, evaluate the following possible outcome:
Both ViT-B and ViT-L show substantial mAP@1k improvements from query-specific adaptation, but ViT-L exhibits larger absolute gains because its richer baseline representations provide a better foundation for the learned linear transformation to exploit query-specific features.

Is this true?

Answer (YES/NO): YES